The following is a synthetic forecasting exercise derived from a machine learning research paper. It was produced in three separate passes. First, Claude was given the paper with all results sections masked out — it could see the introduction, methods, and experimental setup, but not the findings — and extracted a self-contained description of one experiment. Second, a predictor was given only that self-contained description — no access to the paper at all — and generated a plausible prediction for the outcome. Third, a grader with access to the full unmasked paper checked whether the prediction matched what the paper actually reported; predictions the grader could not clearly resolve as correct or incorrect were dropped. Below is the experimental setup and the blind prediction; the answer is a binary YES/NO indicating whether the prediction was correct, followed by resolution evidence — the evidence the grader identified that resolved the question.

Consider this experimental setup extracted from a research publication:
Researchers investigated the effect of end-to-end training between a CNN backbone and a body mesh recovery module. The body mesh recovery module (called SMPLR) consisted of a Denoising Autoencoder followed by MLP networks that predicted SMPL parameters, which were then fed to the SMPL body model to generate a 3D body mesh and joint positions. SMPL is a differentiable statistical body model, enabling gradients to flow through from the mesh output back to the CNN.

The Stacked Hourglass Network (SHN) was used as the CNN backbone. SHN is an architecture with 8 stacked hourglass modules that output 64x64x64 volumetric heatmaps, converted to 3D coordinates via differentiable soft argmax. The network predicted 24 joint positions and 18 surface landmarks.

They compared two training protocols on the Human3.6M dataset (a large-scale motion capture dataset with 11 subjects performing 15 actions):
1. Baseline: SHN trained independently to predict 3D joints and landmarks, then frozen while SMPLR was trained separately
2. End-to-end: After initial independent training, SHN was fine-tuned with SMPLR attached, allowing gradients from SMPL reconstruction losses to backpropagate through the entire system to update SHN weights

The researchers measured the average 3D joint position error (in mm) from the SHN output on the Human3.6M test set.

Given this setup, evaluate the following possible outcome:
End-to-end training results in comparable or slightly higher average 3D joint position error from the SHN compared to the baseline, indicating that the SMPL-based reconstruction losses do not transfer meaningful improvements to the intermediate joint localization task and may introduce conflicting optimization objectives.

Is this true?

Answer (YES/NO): NO